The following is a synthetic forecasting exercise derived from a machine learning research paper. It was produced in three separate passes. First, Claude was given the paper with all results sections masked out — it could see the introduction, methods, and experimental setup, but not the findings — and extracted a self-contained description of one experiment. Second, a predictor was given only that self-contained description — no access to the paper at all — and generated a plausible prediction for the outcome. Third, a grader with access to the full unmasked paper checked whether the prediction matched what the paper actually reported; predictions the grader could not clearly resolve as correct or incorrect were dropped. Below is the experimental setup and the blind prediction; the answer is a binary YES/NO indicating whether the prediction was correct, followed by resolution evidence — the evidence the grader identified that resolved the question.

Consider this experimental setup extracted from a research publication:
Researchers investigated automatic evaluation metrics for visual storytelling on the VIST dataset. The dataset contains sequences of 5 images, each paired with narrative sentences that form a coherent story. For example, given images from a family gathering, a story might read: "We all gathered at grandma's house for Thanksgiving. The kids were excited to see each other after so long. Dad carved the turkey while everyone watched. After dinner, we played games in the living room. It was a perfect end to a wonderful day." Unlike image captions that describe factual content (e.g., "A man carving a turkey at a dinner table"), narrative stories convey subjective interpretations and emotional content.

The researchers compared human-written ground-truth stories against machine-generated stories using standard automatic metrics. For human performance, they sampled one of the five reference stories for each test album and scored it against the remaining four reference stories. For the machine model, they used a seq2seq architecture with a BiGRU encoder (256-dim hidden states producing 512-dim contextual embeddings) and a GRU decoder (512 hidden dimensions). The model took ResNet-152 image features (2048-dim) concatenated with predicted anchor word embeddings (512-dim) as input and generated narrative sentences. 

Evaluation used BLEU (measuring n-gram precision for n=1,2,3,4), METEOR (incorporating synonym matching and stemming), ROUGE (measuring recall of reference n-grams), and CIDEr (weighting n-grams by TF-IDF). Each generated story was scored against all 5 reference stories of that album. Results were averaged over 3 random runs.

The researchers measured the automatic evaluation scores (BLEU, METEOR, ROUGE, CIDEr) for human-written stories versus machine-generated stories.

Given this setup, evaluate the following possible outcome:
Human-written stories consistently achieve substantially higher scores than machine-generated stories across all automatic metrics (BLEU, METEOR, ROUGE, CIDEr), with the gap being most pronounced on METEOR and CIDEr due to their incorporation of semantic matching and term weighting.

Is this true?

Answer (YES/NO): NO